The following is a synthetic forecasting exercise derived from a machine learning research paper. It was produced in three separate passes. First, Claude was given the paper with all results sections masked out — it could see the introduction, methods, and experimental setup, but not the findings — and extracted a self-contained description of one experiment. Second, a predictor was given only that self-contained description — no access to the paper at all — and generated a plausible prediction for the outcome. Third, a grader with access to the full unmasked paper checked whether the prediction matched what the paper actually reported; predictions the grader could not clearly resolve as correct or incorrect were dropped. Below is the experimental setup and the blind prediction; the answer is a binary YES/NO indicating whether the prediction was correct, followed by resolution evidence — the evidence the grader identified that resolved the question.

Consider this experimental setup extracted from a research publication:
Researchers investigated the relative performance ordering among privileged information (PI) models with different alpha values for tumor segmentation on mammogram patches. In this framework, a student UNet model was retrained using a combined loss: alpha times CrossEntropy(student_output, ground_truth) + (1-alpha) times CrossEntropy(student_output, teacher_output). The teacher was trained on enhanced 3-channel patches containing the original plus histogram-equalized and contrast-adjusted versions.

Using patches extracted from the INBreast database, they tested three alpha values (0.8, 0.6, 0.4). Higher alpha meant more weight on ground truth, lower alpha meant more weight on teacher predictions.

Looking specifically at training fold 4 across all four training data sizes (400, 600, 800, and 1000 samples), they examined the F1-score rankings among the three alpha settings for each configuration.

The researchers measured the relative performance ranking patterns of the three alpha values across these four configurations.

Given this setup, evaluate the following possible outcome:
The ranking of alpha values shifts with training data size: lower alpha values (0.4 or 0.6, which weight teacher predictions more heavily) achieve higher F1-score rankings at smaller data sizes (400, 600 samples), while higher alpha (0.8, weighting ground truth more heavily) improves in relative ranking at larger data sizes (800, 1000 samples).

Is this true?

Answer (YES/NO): NO